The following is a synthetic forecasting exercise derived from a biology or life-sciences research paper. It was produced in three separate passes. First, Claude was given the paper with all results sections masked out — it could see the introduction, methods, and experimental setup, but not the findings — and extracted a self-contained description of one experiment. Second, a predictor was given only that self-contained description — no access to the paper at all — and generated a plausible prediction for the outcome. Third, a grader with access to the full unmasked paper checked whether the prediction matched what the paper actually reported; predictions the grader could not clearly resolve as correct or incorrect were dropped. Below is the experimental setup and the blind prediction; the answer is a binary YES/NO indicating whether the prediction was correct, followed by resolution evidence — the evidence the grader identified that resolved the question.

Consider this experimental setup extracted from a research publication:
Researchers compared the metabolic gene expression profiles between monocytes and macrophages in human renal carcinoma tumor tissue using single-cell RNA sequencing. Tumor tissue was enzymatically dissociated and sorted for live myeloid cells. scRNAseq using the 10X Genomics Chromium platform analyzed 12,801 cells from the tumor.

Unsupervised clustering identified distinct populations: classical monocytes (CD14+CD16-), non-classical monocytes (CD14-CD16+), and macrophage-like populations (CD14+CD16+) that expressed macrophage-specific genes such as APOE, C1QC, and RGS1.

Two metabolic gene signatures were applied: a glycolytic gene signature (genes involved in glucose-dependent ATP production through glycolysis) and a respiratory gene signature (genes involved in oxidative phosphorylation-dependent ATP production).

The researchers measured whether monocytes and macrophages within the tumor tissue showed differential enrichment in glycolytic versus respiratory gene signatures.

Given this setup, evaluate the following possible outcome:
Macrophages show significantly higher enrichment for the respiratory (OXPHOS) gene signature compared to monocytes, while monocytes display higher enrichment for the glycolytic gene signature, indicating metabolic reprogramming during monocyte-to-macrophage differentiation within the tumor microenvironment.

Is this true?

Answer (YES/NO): YES